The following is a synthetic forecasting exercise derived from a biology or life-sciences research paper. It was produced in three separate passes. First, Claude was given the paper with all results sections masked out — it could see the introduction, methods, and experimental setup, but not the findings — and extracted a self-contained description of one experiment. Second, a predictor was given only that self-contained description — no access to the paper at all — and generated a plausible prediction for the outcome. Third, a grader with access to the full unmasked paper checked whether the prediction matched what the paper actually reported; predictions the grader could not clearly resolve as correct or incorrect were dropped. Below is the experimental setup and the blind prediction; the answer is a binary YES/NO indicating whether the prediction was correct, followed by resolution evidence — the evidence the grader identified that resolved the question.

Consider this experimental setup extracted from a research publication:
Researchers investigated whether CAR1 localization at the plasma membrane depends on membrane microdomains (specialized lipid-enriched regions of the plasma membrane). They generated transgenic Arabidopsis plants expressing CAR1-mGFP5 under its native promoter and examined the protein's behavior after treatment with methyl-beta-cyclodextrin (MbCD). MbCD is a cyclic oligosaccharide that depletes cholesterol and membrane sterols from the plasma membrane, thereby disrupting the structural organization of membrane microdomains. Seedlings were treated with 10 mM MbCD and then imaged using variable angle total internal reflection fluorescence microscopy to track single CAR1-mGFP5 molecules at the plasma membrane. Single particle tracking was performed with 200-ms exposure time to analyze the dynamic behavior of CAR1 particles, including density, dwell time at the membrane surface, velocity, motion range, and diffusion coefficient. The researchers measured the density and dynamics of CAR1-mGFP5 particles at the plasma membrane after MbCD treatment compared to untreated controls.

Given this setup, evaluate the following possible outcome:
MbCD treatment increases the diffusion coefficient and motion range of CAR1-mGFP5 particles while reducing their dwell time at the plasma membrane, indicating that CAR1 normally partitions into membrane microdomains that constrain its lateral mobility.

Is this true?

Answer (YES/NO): YES